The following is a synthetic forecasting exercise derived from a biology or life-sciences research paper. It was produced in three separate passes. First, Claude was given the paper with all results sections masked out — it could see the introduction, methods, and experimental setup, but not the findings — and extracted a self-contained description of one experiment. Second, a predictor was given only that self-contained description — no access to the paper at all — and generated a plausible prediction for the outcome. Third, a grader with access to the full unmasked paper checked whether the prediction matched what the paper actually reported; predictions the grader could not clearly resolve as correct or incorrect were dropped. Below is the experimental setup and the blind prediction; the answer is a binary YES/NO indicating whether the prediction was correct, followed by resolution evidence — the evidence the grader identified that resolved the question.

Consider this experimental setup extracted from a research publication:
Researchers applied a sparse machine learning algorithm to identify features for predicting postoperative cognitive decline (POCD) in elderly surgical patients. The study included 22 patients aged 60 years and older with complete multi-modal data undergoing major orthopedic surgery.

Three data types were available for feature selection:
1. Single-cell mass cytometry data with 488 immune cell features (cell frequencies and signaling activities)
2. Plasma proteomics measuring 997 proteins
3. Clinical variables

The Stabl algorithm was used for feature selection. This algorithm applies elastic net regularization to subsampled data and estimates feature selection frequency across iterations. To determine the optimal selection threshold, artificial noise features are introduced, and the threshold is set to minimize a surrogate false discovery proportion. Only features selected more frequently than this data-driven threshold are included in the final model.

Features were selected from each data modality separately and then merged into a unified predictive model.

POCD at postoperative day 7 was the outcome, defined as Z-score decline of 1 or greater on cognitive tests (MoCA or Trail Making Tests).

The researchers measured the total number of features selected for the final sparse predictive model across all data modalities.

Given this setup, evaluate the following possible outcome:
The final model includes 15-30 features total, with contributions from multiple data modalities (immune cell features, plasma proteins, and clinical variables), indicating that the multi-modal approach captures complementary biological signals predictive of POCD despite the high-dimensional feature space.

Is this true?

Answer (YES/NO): NO